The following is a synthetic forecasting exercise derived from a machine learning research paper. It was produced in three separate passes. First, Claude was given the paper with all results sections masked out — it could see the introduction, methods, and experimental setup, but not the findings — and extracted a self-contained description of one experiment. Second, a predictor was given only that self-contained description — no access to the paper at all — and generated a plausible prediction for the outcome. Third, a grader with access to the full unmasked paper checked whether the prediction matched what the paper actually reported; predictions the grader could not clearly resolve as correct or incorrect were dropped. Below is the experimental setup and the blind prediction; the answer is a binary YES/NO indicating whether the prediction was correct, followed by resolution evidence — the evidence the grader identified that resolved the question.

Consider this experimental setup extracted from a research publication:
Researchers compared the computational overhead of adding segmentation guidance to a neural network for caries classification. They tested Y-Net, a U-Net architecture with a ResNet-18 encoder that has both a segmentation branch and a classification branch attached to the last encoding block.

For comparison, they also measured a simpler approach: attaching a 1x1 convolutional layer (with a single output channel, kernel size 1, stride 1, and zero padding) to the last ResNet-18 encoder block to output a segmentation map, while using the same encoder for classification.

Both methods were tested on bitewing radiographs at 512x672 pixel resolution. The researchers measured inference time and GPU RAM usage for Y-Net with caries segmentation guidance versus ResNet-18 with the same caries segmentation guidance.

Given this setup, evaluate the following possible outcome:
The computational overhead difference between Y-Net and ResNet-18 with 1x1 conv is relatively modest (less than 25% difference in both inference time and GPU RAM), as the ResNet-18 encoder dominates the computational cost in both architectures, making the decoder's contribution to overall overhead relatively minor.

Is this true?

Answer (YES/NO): NO